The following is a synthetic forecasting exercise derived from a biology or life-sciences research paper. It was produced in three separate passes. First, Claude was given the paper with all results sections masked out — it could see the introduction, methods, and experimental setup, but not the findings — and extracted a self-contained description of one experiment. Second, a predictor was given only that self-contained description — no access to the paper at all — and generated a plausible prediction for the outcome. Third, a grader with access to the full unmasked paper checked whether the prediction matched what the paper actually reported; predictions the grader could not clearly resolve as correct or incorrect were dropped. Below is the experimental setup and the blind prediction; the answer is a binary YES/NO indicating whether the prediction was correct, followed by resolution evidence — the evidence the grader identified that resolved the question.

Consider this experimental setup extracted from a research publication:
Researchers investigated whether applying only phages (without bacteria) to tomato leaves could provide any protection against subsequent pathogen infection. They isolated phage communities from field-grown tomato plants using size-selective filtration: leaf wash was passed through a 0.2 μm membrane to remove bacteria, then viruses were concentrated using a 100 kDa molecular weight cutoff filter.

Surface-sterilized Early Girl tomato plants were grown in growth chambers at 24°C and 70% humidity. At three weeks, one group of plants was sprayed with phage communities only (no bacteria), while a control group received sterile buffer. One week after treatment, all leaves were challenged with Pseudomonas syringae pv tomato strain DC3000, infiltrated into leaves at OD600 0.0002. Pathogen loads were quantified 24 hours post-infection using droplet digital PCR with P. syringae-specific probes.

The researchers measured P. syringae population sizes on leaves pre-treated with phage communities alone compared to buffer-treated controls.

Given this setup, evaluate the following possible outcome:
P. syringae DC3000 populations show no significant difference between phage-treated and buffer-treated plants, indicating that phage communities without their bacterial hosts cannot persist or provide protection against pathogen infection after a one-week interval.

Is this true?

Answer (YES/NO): YES